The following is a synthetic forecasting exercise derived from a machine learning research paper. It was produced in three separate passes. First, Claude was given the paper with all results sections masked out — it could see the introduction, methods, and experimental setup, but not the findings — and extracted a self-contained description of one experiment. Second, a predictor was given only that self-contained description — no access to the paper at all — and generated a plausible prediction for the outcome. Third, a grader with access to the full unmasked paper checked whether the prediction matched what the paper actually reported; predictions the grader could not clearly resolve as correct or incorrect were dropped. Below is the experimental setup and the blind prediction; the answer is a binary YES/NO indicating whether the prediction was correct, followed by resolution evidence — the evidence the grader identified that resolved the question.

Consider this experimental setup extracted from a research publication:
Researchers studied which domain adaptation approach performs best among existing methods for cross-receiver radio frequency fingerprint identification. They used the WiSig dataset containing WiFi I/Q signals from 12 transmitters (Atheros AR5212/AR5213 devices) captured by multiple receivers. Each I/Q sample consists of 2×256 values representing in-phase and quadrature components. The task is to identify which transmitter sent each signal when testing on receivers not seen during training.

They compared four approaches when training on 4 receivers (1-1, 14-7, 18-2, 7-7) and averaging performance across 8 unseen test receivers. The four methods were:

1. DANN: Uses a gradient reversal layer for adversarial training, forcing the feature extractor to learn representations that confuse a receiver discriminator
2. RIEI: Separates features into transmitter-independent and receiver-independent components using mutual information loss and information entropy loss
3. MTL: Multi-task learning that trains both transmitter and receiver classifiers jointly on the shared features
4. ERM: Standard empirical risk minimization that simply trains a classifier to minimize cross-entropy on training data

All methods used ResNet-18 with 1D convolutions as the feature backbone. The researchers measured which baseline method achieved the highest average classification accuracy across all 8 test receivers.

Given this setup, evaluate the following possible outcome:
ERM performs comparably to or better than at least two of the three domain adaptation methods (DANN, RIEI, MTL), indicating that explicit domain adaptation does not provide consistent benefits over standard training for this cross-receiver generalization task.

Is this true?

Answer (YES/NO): YES